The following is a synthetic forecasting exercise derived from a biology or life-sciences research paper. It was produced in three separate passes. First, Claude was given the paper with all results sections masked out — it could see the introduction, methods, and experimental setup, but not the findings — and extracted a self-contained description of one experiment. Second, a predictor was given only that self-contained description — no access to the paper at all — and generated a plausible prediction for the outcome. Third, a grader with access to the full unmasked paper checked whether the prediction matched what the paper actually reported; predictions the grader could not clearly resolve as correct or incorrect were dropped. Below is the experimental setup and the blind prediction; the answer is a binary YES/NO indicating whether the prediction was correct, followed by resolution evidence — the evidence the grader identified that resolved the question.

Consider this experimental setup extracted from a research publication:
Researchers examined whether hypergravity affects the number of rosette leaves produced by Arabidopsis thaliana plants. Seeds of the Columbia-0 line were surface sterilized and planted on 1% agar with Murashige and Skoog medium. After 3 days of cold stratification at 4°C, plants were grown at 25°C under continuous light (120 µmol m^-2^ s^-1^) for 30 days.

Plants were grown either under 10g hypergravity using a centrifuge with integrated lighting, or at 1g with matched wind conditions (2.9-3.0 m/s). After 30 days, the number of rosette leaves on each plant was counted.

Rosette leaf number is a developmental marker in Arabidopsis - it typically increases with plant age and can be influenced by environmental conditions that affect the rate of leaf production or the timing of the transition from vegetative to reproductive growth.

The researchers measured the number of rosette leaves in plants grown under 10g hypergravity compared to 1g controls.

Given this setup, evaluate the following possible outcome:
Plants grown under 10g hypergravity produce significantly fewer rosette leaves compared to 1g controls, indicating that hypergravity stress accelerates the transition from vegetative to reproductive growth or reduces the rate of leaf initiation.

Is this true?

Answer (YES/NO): NO